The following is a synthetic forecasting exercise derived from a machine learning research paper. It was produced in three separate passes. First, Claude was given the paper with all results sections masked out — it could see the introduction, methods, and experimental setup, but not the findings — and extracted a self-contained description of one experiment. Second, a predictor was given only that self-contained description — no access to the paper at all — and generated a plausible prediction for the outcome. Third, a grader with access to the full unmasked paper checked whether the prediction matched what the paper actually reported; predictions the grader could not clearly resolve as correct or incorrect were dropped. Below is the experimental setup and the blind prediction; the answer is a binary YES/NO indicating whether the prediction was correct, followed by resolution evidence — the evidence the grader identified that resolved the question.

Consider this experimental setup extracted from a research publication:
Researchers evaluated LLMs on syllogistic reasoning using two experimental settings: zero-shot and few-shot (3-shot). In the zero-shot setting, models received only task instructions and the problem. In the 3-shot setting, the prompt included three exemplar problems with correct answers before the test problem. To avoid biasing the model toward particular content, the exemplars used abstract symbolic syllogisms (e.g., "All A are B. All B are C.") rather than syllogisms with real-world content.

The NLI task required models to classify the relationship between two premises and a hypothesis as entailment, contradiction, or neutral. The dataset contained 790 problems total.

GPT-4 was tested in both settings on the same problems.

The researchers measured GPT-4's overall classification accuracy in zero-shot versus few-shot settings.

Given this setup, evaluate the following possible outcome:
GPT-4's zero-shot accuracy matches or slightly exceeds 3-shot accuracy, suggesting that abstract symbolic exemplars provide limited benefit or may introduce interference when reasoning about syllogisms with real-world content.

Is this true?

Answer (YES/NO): NO